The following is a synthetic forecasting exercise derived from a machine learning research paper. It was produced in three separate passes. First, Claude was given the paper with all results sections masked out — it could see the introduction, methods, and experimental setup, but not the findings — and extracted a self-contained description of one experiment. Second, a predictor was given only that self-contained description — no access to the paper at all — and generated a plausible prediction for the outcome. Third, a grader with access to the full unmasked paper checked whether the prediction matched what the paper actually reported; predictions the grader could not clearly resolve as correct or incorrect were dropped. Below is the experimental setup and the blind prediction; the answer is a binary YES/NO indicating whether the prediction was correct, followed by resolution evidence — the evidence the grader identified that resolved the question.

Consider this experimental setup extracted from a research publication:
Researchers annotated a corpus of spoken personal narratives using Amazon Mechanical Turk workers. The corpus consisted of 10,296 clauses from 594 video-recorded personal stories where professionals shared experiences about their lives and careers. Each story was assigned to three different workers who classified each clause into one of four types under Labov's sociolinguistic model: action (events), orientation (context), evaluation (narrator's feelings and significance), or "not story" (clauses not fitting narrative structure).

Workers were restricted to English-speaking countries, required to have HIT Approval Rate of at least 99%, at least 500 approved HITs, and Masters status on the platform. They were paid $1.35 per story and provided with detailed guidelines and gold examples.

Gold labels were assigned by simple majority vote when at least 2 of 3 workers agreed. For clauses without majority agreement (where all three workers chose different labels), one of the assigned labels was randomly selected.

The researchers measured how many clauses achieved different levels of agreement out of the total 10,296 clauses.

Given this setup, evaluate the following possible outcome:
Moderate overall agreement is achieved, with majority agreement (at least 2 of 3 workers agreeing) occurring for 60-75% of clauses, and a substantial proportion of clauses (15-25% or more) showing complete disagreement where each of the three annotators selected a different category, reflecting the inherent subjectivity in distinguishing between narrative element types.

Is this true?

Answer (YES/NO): NO